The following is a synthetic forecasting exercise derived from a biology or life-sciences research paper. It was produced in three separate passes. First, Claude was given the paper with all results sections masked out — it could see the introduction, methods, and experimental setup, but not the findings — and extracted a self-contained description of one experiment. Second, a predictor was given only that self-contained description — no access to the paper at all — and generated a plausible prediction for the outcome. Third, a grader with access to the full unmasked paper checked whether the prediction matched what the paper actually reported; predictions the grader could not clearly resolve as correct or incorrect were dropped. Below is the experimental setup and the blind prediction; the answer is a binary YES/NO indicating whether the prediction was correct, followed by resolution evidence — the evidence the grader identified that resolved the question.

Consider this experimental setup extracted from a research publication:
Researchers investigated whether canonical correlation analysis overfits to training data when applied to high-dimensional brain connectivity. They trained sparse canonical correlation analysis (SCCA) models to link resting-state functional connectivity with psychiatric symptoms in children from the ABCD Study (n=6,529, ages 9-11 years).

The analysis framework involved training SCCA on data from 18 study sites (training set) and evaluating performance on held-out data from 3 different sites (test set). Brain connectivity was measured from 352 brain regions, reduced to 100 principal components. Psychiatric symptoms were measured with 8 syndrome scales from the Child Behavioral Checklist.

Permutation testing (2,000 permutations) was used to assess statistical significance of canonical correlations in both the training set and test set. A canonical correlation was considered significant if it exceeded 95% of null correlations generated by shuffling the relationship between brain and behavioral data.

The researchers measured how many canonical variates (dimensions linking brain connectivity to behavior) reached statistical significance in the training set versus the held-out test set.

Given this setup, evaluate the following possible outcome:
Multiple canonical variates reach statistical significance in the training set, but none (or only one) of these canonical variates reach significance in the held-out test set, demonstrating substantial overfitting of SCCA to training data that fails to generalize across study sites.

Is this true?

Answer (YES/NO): NO